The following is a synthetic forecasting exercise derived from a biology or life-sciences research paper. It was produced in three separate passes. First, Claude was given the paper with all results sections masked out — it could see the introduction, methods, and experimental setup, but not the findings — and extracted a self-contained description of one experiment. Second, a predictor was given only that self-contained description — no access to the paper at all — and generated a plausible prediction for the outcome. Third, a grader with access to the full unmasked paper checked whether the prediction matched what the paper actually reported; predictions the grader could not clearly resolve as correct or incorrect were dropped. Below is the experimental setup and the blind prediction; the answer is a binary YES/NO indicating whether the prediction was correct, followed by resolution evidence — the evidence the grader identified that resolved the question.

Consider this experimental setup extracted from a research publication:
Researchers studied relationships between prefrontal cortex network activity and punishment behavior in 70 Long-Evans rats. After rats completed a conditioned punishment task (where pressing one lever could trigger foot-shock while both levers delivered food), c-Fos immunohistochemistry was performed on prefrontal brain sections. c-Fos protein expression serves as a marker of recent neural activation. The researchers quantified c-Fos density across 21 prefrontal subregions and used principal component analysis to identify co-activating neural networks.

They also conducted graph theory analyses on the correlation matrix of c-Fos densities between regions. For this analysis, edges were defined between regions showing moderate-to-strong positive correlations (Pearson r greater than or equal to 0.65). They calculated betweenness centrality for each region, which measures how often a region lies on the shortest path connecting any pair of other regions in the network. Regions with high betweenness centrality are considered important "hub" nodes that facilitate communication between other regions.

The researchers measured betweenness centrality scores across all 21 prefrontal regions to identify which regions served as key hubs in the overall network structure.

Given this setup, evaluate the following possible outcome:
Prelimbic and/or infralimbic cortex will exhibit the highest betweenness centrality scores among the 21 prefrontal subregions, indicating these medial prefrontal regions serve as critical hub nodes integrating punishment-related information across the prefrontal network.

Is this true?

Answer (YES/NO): NO